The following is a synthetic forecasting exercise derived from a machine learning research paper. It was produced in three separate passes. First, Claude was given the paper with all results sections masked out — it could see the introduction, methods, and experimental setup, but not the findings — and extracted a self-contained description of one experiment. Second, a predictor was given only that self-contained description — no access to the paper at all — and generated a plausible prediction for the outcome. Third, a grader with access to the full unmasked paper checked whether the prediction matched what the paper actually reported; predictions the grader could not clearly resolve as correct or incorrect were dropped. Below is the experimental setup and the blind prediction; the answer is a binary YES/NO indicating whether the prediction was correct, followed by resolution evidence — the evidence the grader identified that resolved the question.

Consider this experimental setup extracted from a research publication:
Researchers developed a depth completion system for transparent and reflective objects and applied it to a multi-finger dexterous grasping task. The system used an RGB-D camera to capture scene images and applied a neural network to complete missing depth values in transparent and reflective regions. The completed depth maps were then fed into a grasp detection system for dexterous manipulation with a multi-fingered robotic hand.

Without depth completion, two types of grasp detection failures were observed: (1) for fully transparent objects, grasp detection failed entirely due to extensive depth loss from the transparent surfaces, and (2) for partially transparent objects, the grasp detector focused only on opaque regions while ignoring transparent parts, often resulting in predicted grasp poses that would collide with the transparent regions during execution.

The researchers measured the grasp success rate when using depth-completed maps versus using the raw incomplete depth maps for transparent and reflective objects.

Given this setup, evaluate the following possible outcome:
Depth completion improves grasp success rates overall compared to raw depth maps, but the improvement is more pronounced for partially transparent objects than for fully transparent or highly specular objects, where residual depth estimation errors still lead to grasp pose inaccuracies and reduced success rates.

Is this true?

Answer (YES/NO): NO